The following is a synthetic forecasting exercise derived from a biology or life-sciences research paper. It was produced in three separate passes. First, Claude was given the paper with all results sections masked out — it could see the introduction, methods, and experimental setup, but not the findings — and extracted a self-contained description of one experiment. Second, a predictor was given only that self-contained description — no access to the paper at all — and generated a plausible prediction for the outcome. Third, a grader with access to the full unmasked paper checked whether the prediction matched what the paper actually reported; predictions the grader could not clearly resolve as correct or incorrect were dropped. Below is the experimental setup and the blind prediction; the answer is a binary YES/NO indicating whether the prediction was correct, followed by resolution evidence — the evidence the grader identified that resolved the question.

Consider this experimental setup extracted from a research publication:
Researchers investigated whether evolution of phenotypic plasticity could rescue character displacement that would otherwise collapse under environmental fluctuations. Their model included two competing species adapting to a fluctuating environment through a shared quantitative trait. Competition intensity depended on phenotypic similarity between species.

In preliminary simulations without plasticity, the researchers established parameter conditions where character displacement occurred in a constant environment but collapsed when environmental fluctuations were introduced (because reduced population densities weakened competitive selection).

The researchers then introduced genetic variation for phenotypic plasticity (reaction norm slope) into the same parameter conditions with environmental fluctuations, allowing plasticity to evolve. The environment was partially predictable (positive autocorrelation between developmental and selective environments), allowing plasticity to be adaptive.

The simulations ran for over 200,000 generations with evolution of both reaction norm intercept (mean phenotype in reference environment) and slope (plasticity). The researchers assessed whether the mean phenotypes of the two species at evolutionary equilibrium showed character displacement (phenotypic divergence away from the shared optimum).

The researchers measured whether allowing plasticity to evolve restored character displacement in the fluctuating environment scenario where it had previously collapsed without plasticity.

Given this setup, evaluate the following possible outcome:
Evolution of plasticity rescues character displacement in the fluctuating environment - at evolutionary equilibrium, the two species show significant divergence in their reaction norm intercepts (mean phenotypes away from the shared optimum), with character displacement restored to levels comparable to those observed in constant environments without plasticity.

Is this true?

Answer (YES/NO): NO